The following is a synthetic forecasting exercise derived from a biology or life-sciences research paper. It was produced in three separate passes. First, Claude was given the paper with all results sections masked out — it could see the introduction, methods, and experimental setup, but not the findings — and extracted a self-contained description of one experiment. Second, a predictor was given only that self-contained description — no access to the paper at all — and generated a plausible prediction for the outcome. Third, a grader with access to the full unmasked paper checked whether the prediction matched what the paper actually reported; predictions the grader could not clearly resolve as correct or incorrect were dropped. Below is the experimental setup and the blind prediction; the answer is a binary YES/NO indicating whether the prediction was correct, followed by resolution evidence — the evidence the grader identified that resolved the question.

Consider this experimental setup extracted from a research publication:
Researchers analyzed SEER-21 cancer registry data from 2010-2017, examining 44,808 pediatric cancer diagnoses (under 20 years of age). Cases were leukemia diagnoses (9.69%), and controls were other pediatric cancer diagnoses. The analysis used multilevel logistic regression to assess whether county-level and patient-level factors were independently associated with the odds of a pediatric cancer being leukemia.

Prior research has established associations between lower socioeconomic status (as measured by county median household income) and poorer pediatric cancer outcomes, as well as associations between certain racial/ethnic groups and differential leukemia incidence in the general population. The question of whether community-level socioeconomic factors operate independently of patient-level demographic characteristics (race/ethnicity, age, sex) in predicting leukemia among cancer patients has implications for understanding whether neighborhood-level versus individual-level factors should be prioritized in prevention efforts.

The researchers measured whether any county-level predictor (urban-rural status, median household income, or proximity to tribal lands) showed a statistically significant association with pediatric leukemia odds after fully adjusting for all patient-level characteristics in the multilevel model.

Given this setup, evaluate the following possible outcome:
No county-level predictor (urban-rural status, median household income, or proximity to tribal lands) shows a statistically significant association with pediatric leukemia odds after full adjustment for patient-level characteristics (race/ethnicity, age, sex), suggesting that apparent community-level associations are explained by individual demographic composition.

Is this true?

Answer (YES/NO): NO